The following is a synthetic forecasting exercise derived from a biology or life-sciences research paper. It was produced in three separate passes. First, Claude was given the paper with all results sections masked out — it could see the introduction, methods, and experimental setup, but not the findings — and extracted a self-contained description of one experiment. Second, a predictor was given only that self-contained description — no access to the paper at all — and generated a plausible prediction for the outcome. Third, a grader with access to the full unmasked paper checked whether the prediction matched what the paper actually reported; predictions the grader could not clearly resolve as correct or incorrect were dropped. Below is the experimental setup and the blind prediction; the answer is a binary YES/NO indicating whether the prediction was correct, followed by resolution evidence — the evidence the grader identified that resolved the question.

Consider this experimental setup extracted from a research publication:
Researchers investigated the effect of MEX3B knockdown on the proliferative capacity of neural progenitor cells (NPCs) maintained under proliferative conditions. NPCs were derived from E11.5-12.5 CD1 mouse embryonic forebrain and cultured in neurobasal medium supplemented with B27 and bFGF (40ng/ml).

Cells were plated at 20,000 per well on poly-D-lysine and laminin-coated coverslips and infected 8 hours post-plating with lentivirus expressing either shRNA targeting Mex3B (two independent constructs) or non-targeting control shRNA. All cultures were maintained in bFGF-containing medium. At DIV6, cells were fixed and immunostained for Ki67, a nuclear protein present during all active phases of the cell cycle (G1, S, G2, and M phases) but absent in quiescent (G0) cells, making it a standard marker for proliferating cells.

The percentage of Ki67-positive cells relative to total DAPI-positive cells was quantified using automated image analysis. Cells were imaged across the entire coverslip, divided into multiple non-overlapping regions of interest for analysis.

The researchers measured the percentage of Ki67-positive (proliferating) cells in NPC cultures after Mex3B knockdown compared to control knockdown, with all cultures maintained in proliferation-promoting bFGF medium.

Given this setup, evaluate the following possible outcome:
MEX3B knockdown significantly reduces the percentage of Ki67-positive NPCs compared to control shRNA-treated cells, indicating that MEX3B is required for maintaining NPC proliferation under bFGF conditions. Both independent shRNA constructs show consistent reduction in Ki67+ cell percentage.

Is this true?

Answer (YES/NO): YES